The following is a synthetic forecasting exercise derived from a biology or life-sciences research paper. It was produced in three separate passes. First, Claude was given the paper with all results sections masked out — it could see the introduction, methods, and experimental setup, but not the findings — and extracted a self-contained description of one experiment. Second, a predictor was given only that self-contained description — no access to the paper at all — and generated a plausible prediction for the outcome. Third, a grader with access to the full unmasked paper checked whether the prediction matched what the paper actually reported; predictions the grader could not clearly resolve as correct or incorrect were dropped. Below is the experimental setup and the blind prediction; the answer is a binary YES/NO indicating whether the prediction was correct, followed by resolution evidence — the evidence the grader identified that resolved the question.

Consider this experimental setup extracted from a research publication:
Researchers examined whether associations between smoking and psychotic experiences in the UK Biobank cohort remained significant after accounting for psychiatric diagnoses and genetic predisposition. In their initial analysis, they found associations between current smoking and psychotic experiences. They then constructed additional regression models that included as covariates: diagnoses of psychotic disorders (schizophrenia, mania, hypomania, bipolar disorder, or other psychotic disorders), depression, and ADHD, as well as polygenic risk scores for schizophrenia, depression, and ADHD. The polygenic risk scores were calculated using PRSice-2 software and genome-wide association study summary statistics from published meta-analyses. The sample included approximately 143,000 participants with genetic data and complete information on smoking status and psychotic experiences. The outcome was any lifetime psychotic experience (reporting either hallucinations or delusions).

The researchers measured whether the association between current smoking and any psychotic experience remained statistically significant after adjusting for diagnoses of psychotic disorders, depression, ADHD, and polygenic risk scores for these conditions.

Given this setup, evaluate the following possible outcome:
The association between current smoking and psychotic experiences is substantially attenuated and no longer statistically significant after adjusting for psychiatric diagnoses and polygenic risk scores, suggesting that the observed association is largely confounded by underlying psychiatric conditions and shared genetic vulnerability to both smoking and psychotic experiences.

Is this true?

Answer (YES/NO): NO